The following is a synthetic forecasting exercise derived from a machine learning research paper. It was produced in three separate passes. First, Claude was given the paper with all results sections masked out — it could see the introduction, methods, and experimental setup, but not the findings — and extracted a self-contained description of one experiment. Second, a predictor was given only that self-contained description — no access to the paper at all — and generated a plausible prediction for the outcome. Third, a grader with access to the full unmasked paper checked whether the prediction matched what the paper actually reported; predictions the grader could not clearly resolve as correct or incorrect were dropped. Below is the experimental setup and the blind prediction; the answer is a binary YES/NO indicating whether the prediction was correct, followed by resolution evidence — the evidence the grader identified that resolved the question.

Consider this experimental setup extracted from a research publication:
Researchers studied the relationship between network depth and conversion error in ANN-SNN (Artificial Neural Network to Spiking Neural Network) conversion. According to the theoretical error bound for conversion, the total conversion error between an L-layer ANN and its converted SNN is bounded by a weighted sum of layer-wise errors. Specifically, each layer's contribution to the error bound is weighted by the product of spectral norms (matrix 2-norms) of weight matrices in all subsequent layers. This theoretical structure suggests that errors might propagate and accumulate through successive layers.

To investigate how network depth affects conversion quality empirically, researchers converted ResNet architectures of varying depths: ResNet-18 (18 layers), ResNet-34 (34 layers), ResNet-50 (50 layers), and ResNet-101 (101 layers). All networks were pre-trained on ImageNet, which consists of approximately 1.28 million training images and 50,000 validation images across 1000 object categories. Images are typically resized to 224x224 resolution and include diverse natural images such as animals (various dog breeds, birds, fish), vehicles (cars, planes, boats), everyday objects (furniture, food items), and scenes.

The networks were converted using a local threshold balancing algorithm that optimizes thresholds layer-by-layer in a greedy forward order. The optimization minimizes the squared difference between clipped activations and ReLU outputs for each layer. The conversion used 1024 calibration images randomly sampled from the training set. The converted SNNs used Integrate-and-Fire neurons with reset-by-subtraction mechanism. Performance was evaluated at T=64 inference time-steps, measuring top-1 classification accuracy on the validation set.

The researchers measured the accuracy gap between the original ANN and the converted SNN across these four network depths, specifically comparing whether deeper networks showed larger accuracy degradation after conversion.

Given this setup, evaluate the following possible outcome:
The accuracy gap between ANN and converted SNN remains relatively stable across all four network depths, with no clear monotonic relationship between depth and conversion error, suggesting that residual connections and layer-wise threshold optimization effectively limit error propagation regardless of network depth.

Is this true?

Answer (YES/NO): NO